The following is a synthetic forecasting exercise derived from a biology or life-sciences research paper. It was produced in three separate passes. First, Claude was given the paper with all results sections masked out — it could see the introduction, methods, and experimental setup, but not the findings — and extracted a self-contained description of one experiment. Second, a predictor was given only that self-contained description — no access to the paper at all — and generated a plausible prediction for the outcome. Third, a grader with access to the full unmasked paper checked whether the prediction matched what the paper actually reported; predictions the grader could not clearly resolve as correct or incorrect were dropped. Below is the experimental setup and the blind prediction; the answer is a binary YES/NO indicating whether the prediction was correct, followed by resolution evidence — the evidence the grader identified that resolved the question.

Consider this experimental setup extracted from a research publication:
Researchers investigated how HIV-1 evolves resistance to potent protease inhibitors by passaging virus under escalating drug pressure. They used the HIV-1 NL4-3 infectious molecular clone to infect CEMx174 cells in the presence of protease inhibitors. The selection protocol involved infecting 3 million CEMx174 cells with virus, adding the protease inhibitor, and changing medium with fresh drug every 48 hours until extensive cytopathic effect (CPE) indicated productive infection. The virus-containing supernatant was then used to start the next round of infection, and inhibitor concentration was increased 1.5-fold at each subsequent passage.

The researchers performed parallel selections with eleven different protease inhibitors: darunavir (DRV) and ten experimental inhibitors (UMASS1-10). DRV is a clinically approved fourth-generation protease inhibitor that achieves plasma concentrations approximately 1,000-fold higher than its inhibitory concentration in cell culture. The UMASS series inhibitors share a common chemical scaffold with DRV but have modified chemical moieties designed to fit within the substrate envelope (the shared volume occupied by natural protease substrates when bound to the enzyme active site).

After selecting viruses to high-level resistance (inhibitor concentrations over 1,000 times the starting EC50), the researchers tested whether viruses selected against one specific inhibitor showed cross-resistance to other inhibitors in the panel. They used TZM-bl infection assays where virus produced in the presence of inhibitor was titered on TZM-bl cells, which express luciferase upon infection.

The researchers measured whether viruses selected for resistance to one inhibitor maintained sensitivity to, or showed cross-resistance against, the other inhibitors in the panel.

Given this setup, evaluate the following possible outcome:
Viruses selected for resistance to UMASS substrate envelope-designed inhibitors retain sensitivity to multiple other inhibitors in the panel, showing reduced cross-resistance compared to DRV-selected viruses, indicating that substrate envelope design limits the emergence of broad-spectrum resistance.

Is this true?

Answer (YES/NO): NO